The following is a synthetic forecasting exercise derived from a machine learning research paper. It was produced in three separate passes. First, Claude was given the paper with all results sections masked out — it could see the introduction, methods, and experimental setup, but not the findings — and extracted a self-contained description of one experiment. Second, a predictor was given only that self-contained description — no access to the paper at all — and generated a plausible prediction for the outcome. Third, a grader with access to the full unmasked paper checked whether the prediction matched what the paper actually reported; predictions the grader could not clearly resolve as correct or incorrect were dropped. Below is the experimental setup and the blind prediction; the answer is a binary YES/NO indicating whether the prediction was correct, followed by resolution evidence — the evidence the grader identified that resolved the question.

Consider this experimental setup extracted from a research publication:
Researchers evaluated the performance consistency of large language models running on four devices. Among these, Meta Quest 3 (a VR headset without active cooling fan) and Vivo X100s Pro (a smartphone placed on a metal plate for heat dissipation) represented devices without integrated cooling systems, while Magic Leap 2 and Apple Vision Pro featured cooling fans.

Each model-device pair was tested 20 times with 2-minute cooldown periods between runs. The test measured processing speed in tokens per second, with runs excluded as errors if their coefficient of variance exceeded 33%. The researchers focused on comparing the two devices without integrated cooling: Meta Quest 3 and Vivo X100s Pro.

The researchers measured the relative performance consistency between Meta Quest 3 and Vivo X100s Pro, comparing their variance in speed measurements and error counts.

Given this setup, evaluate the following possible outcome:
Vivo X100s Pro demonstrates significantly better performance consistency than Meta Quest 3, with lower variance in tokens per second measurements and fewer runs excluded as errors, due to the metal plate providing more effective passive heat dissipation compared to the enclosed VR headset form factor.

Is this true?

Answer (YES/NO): NO